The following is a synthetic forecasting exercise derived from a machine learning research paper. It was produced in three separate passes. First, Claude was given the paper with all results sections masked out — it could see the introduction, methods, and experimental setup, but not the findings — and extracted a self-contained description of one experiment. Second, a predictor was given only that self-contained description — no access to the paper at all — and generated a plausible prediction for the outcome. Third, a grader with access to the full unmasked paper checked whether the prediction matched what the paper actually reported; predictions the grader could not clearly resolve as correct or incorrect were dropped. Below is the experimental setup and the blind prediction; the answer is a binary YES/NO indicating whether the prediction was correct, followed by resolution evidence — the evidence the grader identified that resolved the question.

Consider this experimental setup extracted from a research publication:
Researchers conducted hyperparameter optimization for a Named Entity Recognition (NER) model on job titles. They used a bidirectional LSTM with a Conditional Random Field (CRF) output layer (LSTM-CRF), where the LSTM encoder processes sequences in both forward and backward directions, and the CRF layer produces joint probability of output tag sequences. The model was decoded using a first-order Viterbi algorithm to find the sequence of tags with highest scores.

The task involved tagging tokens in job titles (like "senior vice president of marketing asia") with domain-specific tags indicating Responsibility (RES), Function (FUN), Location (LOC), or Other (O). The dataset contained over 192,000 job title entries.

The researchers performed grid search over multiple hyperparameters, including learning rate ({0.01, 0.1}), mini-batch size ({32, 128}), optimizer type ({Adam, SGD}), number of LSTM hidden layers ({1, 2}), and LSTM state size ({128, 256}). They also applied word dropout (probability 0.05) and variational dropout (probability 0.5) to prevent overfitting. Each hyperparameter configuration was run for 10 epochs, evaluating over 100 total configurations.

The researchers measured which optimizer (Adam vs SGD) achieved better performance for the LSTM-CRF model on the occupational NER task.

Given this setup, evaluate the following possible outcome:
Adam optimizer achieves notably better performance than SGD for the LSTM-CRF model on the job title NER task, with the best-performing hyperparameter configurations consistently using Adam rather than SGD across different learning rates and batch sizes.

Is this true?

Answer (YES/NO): NO